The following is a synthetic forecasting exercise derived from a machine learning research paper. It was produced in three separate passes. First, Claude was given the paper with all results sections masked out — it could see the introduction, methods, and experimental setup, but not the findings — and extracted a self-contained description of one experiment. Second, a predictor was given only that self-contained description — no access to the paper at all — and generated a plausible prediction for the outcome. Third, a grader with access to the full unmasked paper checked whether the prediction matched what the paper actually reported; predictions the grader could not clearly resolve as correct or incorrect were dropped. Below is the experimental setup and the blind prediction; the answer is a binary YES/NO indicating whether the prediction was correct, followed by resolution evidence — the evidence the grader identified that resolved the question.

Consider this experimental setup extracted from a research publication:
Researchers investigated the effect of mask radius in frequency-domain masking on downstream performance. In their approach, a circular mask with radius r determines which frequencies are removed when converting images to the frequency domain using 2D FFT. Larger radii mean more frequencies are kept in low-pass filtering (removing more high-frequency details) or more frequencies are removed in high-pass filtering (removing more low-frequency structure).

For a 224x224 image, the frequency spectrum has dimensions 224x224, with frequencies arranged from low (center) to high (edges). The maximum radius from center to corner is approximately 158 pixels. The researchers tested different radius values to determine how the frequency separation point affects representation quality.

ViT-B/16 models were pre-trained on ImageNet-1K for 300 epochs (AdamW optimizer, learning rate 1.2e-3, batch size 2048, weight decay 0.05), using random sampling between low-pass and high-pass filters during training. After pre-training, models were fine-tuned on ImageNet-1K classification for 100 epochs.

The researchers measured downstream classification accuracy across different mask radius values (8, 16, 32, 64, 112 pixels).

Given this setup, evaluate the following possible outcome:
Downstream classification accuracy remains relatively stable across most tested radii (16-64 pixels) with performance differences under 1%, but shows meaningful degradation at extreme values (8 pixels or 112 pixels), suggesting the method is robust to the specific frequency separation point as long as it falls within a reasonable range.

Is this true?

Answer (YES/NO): NO